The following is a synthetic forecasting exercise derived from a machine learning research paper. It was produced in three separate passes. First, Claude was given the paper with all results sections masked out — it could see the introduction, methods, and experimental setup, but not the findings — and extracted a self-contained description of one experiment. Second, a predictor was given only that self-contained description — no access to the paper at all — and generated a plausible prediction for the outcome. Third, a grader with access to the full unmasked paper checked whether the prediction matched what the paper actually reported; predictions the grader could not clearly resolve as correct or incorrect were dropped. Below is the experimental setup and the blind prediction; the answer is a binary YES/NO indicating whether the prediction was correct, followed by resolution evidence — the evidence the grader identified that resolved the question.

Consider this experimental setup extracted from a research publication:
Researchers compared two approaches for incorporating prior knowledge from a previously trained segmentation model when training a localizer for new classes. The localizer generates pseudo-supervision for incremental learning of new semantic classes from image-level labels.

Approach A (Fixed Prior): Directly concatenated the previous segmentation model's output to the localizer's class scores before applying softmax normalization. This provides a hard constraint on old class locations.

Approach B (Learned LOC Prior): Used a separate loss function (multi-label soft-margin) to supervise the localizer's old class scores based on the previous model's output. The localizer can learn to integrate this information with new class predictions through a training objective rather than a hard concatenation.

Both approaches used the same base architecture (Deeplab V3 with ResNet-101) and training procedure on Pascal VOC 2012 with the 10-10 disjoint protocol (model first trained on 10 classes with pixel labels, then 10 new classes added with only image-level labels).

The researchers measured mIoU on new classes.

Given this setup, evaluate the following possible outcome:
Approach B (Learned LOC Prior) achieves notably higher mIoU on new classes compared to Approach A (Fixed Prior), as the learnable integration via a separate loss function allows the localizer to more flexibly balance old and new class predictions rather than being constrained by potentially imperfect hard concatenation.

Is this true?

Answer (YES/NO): YES